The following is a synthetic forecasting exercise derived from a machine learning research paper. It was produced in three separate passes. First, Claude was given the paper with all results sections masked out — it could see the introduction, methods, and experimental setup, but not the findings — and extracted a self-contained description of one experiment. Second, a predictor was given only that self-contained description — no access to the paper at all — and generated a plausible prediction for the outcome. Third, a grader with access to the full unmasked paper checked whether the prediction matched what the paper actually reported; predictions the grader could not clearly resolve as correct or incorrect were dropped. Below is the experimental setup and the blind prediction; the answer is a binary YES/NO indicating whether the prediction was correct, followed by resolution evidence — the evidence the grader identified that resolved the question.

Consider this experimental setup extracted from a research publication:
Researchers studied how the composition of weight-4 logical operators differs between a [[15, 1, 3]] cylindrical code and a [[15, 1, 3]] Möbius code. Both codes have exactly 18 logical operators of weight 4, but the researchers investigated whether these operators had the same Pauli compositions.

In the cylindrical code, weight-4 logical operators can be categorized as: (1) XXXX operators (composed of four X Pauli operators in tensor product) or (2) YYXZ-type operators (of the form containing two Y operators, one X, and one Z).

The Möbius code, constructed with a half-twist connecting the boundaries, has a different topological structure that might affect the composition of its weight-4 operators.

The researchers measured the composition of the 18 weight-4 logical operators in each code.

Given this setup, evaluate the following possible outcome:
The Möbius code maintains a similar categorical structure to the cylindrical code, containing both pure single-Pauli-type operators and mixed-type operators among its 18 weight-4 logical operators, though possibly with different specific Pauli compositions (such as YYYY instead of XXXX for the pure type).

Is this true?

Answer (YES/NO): NO